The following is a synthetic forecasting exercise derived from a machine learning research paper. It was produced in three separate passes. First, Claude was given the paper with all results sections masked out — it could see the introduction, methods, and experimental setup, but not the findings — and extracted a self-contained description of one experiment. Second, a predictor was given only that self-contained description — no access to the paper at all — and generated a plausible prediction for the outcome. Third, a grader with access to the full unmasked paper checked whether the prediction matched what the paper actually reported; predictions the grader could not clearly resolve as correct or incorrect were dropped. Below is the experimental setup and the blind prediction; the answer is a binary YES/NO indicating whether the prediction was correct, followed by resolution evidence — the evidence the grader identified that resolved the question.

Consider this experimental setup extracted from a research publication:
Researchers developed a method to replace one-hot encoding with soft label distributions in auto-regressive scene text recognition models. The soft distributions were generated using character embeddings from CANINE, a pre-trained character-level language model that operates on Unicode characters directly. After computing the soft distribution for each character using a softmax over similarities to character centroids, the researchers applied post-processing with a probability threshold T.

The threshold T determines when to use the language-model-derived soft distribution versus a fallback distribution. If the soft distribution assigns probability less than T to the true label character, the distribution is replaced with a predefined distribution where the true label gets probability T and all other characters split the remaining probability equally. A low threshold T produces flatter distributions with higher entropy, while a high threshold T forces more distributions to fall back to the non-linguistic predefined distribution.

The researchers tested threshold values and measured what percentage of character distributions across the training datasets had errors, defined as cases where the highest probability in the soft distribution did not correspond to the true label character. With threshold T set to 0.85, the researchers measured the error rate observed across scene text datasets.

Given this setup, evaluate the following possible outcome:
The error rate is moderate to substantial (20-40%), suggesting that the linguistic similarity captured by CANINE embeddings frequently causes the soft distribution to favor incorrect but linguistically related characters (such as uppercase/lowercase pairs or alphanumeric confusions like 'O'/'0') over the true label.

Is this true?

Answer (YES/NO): NO